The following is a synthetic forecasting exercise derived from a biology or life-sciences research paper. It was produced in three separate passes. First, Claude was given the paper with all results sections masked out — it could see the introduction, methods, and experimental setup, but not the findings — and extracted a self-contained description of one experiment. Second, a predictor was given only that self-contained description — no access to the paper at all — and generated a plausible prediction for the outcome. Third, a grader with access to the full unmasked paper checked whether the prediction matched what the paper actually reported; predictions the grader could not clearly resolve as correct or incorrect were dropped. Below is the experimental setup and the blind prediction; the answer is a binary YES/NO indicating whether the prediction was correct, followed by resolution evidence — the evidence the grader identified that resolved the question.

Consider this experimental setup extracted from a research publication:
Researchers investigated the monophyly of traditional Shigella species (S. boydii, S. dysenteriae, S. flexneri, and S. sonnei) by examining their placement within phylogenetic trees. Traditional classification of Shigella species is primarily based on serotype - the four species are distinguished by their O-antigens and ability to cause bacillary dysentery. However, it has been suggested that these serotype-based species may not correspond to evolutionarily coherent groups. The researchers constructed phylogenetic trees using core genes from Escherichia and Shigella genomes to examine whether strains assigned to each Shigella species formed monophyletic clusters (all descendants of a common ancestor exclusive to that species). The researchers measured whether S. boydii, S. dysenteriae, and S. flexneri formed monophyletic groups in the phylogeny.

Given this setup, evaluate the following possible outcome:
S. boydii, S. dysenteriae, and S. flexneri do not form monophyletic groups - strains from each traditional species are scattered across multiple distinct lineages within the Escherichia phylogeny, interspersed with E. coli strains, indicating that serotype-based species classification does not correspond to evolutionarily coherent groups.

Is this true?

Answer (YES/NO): YES